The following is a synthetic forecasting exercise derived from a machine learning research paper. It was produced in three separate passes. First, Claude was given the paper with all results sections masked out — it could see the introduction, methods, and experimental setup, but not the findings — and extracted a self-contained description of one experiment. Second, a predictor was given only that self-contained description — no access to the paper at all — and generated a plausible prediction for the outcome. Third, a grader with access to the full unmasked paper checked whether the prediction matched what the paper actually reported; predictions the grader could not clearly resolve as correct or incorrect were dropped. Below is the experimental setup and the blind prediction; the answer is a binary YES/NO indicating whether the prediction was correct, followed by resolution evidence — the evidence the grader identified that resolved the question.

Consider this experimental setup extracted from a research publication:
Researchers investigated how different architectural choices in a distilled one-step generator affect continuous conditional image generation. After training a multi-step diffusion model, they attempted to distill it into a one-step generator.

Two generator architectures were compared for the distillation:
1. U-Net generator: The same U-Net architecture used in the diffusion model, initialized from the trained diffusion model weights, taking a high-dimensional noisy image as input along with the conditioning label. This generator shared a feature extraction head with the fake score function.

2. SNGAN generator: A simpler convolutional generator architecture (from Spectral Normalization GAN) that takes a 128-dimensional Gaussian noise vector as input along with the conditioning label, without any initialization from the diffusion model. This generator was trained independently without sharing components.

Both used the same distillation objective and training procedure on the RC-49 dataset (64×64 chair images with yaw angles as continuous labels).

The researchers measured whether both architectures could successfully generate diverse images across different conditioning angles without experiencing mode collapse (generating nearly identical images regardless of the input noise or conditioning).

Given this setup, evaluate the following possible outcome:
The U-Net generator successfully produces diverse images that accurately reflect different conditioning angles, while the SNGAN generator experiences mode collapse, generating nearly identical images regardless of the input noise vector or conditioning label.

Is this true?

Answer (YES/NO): NO